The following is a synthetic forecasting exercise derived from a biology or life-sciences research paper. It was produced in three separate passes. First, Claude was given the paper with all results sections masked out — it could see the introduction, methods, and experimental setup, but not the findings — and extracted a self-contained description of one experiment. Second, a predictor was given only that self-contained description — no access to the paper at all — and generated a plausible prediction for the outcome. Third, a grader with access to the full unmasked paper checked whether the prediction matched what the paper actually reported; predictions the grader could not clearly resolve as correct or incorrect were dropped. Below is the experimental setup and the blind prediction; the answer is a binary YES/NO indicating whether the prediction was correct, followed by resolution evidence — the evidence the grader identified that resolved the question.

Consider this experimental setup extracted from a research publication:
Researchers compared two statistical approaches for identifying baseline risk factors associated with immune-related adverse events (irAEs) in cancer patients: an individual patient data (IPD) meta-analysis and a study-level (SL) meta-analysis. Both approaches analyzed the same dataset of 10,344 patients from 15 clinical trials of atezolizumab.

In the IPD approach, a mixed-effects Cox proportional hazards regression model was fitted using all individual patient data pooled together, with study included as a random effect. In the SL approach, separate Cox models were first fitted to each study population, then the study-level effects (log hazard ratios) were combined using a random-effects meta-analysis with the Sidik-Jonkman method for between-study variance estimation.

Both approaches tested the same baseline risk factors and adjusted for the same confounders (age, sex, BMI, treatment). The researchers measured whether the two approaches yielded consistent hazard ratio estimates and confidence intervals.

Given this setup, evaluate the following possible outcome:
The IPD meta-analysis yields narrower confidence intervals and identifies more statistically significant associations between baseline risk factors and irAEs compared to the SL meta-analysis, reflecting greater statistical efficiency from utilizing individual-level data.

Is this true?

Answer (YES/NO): NO